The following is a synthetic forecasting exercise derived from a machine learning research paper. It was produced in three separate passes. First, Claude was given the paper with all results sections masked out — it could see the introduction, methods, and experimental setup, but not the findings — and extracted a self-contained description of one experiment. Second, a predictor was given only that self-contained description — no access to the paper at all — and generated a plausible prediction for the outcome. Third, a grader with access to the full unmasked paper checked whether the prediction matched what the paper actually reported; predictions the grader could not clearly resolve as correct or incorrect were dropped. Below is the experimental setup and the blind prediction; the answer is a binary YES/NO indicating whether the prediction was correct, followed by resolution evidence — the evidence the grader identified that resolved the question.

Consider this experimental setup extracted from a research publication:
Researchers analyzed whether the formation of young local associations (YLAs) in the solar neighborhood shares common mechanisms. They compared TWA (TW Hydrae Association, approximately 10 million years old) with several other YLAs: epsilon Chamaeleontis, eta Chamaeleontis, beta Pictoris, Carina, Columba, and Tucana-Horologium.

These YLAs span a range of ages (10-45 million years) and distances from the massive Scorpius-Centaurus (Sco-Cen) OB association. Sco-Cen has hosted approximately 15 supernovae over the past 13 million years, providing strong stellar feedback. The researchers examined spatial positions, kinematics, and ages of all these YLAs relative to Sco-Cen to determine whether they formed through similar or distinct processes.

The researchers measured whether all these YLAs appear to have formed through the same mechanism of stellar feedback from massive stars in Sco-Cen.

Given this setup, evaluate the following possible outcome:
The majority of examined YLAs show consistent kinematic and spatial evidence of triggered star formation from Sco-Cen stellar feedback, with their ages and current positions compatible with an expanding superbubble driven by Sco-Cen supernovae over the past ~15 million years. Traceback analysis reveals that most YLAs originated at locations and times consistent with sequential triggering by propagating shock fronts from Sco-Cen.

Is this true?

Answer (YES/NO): NO